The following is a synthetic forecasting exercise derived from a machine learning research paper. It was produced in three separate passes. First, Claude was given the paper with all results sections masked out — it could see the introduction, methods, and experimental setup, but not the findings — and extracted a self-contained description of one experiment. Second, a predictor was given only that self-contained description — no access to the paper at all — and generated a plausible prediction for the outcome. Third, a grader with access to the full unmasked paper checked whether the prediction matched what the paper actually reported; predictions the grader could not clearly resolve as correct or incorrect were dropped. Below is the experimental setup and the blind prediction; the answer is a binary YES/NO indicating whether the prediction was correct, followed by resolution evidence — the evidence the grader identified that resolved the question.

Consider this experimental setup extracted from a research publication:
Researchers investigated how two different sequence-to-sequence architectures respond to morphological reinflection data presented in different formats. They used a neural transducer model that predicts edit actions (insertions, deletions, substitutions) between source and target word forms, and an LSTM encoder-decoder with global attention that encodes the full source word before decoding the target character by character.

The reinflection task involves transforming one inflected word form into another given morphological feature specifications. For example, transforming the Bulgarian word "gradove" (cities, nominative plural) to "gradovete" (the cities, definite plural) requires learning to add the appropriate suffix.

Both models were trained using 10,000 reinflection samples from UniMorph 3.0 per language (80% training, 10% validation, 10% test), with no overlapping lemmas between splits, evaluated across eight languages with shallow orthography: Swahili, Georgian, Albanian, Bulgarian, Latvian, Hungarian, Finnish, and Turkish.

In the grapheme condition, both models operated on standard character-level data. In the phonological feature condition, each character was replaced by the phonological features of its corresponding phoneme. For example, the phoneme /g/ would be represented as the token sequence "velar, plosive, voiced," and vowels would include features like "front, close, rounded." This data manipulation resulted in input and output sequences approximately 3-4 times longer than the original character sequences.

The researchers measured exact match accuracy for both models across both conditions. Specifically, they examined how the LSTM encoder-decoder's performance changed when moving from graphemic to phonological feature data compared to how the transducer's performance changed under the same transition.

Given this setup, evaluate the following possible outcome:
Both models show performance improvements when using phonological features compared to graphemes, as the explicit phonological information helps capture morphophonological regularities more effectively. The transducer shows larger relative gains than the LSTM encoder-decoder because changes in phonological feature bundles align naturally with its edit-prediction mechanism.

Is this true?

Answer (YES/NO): NO